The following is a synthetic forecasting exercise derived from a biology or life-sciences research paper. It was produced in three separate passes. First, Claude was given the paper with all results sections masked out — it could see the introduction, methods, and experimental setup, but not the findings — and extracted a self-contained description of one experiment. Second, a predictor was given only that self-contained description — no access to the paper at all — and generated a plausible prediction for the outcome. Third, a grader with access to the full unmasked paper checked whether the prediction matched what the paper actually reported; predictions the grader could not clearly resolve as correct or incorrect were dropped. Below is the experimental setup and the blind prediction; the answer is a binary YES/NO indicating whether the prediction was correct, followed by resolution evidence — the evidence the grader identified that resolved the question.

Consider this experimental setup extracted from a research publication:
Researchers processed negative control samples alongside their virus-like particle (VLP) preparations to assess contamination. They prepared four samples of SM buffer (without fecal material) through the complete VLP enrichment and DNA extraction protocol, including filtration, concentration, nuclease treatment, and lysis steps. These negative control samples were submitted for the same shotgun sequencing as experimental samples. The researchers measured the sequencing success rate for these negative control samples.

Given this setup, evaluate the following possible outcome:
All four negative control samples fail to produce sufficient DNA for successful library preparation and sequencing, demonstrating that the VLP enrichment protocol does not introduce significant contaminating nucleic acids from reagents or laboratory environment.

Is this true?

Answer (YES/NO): NO